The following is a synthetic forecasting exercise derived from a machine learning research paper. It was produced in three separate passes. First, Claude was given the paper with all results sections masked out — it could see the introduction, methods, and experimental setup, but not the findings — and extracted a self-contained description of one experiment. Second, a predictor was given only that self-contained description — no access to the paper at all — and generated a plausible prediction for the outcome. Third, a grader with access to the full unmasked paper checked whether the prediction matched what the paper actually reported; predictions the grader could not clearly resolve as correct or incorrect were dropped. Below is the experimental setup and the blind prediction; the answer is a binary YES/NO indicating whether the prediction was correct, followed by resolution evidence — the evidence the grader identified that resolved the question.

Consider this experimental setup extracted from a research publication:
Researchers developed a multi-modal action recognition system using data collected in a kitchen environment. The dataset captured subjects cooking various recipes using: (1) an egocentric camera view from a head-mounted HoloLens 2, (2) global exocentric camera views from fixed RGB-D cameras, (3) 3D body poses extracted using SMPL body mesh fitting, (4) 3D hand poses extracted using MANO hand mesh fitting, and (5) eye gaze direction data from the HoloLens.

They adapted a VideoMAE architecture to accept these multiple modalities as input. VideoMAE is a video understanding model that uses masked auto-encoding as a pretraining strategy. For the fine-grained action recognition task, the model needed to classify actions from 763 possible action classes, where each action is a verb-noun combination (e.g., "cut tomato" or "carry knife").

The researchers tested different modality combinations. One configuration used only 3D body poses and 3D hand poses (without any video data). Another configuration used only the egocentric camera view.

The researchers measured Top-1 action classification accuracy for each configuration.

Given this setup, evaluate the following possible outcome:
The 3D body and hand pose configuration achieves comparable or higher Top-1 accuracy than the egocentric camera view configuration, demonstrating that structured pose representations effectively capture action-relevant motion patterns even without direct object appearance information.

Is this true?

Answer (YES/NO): NO